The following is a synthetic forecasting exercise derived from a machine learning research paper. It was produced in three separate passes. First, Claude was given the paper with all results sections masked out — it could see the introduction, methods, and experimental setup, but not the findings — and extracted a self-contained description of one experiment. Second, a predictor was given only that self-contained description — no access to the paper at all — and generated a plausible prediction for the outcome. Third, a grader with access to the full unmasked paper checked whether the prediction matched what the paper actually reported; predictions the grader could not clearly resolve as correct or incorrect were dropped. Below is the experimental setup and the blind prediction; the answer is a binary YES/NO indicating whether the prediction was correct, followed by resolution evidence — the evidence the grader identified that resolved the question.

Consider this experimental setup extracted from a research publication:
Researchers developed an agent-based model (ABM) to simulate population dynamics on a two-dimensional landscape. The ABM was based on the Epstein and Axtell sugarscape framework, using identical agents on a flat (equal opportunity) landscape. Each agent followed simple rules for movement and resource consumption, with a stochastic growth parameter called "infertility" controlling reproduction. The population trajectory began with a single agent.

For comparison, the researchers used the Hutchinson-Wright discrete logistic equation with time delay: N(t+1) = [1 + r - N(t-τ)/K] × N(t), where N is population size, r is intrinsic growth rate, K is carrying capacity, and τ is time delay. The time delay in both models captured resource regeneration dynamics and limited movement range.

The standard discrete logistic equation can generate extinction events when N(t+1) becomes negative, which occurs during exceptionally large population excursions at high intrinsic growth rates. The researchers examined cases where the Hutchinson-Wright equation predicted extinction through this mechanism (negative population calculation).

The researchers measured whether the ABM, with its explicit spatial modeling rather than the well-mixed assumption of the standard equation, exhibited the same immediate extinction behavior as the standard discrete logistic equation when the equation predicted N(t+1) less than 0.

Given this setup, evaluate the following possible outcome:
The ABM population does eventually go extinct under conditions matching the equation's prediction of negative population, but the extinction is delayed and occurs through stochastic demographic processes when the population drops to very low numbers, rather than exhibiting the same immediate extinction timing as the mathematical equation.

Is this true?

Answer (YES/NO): YES